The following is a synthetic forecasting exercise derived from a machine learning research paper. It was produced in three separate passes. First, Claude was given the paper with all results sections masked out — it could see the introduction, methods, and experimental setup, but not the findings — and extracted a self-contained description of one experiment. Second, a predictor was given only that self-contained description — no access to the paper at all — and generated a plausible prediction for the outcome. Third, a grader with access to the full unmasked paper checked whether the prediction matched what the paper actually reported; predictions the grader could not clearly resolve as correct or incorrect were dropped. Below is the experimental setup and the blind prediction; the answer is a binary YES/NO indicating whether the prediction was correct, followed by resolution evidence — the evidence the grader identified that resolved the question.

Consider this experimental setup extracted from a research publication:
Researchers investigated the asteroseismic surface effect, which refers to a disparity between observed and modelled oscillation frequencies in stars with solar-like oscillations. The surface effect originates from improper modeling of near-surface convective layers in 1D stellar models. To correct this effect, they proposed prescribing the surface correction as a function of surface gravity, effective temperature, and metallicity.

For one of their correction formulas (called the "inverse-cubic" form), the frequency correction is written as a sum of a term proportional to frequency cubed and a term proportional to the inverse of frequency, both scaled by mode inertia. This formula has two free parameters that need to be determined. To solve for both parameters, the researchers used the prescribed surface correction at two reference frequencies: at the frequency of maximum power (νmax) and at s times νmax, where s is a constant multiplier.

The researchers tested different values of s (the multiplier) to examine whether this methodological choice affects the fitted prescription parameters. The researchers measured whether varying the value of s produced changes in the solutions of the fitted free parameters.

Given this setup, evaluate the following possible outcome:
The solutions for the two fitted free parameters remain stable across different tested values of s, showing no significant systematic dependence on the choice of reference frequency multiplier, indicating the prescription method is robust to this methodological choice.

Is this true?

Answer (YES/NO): YES